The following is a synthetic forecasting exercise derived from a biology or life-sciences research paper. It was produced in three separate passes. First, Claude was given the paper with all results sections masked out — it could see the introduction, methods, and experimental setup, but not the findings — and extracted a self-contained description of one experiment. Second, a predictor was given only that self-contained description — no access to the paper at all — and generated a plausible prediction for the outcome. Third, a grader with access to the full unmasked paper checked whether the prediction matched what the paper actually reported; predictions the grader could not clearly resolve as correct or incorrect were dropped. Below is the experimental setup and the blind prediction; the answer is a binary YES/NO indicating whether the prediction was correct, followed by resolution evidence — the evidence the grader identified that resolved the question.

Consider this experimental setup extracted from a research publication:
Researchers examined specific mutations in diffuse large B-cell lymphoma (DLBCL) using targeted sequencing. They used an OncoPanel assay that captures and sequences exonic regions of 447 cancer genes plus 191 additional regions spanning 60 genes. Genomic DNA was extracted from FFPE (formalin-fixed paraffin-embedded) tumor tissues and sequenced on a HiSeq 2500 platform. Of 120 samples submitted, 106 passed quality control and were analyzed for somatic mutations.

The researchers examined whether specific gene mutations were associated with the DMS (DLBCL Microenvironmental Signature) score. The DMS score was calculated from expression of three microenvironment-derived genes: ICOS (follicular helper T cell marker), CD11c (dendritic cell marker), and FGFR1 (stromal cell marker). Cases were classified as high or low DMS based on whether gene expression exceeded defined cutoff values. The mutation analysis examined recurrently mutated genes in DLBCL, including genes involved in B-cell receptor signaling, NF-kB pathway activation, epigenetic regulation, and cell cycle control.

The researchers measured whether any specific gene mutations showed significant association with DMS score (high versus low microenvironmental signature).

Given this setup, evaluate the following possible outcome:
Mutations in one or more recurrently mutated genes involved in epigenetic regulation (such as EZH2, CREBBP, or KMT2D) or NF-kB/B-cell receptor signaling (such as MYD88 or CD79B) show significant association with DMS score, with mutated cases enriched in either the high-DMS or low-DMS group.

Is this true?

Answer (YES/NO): YES